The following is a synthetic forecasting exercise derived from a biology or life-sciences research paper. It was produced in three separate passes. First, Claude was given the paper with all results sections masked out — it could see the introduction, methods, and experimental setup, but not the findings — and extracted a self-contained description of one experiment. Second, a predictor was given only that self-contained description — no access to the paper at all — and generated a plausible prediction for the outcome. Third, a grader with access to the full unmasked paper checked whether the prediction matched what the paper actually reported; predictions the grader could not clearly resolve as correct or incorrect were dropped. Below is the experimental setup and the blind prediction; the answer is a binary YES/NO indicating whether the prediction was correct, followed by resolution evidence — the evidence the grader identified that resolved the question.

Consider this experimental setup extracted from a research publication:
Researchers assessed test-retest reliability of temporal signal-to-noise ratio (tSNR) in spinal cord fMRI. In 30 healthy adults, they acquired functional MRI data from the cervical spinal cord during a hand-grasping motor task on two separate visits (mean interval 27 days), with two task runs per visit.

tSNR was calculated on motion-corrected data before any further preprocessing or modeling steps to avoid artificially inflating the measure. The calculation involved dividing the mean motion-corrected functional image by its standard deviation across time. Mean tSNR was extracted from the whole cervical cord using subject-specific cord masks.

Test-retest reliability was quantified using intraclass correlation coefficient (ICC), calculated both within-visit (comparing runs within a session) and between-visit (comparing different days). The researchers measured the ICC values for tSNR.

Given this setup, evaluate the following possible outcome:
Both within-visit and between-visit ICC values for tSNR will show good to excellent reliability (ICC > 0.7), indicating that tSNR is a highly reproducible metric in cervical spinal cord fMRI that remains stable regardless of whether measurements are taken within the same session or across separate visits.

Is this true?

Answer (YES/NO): YES